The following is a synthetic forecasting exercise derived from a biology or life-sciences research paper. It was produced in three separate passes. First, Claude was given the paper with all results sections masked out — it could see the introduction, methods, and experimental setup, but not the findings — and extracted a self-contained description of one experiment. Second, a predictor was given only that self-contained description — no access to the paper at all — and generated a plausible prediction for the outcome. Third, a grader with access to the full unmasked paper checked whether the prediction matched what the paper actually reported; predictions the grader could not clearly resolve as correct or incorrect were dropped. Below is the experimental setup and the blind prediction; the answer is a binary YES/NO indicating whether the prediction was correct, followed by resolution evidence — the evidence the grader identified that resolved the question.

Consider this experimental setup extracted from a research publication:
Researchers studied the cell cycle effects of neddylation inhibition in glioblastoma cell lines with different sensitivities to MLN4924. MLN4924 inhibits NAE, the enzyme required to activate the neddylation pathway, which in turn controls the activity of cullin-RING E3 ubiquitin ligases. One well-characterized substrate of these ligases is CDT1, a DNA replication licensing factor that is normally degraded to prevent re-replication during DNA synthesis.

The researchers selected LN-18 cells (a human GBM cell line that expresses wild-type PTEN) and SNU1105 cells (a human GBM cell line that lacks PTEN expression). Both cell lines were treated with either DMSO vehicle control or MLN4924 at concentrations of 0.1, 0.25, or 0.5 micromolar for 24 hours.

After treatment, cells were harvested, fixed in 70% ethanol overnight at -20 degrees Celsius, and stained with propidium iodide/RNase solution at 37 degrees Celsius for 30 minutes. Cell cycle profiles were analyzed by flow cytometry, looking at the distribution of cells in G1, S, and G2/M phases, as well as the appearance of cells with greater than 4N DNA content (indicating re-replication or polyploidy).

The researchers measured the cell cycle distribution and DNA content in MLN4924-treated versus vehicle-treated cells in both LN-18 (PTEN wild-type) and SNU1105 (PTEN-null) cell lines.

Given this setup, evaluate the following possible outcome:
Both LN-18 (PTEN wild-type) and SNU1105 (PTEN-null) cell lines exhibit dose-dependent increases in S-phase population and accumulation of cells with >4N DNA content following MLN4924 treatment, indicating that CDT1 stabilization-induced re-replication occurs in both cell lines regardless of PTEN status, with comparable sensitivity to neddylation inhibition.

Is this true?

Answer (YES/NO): NO